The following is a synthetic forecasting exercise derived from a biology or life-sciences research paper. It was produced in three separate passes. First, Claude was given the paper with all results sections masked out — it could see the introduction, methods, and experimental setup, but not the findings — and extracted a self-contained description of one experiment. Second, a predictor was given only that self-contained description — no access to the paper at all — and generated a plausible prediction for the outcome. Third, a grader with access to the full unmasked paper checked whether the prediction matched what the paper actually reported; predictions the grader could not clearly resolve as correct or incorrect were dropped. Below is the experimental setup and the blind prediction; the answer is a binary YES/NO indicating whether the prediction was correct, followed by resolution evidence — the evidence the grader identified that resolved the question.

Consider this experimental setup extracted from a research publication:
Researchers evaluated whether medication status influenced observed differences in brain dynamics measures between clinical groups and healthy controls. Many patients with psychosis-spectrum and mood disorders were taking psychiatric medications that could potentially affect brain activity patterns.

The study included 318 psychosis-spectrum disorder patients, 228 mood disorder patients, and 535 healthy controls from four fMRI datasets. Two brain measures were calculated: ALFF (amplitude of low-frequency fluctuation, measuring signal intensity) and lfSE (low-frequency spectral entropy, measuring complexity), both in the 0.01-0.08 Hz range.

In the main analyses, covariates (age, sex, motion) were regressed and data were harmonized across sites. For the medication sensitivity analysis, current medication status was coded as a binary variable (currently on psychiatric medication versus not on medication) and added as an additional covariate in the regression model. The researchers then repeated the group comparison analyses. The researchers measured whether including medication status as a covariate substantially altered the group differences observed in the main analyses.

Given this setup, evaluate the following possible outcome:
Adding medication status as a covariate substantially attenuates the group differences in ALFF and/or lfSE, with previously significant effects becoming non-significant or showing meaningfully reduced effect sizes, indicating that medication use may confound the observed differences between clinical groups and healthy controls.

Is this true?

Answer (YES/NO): YES